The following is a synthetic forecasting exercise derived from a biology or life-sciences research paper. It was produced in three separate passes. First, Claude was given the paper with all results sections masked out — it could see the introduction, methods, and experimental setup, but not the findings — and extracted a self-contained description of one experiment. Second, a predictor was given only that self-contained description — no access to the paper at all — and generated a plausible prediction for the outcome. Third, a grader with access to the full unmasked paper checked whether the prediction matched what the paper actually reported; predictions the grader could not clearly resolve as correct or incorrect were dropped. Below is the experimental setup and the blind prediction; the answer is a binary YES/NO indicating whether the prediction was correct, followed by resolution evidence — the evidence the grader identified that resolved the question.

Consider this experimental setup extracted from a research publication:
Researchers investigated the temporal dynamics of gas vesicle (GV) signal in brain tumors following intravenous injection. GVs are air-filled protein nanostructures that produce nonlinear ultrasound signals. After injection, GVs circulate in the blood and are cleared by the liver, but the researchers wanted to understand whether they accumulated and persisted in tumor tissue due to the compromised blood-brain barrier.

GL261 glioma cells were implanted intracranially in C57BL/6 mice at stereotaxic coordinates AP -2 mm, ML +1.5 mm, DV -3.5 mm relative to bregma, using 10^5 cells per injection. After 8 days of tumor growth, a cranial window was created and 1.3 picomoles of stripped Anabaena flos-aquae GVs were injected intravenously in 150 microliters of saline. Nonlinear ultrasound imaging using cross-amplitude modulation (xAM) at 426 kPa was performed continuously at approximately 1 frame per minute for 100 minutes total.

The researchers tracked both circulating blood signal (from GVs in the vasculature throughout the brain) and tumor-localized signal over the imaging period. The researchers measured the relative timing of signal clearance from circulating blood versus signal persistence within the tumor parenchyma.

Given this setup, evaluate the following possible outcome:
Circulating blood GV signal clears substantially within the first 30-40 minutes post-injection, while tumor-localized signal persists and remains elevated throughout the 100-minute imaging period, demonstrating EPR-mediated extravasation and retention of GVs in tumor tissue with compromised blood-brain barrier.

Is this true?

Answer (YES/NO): NO